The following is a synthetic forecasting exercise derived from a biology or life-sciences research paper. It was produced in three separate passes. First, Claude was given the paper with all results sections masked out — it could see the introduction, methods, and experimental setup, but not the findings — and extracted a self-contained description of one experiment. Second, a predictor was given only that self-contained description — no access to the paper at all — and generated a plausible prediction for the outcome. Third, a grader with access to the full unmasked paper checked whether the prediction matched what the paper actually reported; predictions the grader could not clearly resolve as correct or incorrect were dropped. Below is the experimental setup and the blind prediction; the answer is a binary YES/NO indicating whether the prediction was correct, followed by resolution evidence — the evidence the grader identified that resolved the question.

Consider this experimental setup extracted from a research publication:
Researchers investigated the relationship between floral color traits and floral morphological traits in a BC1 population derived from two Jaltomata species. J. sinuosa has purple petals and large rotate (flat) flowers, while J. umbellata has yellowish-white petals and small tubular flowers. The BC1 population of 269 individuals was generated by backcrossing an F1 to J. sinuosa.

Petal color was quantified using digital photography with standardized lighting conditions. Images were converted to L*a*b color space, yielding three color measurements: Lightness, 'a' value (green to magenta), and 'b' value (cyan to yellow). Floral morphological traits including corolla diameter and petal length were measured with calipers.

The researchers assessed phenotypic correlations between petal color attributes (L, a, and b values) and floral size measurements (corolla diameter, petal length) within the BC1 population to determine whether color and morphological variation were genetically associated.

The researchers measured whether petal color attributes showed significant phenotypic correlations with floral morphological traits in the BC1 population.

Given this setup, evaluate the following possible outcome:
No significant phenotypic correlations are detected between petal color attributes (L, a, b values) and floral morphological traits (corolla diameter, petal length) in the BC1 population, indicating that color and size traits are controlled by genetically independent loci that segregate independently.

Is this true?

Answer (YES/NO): NO